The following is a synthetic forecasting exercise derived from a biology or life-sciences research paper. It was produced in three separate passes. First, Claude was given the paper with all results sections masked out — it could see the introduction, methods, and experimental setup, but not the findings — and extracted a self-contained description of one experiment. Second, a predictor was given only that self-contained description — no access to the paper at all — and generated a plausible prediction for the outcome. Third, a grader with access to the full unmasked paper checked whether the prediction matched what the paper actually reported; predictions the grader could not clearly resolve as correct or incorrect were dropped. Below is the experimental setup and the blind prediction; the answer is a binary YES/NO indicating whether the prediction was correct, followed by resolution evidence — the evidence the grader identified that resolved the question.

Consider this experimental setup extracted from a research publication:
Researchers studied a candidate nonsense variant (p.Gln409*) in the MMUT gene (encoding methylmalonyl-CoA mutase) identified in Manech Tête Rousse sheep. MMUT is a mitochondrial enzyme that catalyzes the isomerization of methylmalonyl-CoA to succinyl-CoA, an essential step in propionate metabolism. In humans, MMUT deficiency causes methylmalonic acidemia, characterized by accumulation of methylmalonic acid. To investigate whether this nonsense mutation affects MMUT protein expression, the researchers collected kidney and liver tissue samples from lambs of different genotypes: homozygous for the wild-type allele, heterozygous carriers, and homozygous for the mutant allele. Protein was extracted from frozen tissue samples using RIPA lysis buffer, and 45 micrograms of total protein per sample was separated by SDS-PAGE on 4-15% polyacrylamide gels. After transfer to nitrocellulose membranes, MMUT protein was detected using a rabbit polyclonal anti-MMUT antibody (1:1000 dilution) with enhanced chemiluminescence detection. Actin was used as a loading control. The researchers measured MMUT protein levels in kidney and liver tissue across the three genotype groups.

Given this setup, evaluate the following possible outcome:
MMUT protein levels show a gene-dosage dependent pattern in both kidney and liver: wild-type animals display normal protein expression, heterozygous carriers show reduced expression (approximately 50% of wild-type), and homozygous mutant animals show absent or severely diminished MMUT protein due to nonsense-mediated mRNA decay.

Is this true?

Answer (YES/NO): NO